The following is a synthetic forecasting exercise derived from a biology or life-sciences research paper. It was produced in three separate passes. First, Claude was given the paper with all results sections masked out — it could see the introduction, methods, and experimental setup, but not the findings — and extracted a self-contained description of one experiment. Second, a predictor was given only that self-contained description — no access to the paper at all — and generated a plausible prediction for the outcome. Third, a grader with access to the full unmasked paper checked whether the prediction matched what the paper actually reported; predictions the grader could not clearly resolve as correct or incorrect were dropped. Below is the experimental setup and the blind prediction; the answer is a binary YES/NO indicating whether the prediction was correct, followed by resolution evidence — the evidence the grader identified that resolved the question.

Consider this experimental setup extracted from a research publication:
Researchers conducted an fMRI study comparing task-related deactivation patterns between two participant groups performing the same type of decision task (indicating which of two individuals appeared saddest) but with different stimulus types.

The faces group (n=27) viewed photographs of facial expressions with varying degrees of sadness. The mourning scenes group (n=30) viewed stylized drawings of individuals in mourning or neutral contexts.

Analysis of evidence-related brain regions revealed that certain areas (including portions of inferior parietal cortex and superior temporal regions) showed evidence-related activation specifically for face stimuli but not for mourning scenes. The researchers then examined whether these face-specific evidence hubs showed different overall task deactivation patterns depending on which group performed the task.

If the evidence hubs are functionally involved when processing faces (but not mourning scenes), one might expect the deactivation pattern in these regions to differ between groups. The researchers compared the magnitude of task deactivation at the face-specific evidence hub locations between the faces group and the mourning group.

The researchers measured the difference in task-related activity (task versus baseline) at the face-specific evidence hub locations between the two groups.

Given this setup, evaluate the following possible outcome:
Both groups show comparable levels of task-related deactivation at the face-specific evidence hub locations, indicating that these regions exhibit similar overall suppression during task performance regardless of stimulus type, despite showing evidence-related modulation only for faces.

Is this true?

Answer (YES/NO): NO